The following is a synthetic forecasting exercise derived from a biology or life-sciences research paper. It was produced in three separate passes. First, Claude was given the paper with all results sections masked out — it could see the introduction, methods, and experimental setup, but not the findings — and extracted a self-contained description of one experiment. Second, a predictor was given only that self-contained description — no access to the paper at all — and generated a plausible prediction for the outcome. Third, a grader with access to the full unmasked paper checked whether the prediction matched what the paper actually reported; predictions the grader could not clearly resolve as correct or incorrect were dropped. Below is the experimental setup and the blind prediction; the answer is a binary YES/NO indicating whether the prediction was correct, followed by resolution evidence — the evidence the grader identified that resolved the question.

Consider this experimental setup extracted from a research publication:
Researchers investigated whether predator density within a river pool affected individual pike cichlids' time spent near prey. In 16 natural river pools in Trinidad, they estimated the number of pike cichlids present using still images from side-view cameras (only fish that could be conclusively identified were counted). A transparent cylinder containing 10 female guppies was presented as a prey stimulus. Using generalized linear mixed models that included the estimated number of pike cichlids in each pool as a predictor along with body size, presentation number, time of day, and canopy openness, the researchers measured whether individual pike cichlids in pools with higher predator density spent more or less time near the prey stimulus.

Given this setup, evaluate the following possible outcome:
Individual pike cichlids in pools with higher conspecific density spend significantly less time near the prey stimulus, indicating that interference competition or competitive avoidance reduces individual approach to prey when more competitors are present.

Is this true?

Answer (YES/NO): NO